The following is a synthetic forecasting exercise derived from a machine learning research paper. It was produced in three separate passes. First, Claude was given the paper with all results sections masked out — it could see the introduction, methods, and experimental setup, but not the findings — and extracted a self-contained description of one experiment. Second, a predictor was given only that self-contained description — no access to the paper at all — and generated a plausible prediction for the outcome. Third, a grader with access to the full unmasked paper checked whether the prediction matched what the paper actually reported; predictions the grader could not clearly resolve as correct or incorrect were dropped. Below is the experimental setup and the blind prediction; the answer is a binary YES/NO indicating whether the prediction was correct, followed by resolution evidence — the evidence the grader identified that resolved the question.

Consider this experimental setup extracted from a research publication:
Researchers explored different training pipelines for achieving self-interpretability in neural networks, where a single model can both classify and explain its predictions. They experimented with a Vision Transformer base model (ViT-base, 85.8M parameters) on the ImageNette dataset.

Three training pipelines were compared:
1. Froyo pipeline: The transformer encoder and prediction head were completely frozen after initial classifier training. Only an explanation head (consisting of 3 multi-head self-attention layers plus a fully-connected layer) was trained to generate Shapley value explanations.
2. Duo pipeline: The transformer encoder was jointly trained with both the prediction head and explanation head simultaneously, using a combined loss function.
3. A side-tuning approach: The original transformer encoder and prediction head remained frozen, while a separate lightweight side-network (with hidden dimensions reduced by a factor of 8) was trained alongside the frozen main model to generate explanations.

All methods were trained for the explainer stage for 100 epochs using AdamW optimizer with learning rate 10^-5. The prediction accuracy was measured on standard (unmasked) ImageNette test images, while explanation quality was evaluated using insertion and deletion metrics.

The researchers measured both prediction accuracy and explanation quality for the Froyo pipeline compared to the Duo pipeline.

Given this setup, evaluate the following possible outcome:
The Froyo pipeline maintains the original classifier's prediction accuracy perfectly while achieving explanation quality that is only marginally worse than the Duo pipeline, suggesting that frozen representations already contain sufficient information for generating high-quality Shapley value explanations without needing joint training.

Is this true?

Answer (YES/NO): NO